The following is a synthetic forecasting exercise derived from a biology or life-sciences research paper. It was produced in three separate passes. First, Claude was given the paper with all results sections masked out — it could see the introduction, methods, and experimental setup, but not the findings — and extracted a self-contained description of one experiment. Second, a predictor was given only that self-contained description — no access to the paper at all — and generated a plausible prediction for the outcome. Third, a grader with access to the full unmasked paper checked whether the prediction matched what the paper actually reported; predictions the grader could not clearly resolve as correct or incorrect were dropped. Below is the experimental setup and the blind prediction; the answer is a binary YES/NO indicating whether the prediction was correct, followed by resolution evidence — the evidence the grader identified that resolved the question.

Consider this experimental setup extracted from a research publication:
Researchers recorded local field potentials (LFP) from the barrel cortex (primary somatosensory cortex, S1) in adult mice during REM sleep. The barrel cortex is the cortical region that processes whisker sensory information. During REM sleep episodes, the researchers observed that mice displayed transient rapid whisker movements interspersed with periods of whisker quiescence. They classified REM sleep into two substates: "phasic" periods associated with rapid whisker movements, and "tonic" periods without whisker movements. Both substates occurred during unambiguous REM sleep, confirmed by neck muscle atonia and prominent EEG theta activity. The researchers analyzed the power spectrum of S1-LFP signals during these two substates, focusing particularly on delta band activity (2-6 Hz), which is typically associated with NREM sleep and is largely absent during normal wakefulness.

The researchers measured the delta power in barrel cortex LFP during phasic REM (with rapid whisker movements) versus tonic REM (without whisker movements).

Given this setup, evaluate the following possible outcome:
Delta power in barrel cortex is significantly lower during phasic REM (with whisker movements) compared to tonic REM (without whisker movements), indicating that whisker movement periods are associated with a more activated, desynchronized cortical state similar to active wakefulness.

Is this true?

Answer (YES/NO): YES